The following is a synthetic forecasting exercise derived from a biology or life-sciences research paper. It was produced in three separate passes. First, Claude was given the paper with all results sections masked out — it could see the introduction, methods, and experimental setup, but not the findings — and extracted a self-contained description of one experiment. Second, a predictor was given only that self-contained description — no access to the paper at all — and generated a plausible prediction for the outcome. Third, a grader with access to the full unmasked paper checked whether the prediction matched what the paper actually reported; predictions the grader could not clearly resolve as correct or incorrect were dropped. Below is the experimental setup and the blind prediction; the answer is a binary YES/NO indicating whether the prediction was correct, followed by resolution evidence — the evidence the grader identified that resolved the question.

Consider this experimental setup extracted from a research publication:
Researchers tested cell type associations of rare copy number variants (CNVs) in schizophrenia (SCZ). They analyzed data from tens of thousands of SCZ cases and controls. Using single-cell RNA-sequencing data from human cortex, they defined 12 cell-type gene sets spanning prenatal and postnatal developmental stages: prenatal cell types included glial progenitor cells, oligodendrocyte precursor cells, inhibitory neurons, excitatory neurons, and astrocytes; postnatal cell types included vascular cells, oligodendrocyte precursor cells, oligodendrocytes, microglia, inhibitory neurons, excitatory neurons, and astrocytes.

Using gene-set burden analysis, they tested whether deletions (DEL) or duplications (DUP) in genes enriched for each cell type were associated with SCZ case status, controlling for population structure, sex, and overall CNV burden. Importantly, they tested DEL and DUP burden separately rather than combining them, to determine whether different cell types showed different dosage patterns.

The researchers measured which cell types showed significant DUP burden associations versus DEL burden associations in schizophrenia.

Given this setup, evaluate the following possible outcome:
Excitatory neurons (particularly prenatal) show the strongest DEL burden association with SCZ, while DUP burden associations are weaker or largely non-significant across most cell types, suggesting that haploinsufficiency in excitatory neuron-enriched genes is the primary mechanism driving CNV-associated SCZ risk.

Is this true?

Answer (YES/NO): NO